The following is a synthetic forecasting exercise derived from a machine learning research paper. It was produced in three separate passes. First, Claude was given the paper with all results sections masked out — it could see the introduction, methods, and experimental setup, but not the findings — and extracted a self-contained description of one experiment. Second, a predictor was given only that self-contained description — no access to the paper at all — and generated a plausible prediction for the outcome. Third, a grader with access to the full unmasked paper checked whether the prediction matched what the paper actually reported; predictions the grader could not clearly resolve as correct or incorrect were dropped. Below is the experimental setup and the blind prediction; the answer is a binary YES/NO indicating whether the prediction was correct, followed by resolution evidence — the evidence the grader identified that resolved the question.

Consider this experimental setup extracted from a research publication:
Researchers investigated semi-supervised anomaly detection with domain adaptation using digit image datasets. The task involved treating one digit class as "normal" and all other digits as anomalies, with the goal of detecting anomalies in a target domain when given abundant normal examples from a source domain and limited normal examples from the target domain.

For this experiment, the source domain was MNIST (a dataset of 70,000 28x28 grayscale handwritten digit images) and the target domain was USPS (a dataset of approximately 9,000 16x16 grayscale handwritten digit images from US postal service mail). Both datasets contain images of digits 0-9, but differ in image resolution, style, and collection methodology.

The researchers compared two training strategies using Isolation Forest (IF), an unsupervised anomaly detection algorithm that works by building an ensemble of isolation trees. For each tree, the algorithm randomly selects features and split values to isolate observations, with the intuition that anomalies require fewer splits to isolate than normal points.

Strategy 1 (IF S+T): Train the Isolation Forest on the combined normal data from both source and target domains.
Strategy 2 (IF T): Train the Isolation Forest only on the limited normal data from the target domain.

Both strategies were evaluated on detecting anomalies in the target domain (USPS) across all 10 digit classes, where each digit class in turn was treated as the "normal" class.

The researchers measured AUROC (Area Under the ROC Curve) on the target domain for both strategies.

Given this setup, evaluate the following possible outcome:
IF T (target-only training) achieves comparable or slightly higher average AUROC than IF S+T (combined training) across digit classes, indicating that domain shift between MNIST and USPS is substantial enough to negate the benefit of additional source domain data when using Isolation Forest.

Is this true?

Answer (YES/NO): NO